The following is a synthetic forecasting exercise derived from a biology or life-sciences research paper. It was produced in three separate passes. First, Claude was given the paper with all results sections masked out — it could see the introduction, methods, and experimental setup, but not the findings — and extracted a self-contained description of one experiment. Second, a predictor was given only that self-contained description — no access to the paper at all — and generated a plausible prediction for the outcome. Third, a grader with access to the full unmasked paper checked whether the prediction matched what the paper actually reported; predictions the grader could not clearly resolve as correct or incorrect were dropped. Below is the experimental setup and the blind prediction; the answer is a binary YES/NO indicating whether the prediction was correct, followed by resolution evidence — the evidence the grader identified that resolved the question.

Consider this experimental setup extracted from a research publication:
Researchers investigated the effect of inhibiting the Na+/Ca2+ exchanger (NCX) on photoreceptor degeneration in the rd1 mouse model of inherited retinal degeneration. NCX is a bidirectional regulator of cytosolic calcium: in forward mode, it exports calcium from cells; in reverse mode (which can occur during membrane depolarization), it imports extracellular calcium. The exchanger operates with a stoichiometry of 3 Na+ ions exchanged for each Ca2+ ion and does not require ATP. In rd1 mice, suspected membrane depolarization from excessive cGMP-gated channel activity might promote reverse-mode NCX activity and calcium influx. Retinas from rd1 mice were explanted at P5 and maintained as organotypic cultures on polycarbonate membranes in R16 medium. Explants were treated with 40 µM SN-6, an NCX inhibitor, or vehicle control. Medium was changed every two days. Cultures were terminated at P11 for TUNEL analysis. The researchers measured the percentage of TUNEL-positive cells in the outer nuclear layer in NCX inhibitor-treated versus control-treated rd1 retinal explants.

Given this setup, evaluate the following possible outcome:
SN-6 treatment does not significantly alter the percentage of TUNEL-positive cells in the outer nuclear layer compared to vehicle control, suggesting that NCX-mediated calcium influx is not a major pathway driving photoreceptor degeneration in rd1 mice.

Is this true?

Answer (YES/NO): NO